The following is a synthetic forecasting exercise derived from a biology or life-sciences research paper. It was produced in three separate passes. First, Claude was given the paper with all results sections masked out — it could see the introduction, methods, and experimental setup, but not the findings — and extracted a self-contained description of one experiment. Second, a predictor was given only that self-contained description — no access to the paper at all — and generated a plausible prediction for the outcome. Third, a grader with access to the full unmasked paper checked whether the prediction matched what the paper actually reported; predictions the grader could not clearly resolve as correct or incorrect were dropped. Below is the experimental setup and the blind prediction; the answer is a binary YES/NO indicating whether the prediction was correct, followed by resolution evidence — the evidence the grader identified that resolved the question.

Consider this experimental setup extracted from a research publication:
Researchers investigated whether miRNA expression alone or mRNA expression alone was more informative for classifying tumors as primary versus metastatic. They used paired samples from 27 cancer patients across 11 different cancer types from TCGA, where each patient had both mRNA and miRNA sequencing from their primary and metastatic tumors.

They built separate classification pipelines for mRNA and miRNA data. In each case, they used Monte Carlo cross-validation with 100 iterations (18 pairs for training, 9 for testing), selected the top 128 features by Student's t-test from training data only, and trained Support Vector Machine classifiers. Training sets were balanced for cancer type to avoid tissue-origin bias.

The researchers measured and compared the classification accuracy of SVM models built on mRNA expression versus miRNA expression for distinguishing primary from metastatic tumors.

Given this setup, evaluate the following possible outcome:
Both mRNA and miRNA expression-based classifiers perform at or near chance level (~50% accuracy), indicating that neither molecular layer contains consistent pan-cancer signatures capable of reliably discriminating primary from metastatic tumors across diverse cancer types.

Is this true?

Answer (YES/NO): NO